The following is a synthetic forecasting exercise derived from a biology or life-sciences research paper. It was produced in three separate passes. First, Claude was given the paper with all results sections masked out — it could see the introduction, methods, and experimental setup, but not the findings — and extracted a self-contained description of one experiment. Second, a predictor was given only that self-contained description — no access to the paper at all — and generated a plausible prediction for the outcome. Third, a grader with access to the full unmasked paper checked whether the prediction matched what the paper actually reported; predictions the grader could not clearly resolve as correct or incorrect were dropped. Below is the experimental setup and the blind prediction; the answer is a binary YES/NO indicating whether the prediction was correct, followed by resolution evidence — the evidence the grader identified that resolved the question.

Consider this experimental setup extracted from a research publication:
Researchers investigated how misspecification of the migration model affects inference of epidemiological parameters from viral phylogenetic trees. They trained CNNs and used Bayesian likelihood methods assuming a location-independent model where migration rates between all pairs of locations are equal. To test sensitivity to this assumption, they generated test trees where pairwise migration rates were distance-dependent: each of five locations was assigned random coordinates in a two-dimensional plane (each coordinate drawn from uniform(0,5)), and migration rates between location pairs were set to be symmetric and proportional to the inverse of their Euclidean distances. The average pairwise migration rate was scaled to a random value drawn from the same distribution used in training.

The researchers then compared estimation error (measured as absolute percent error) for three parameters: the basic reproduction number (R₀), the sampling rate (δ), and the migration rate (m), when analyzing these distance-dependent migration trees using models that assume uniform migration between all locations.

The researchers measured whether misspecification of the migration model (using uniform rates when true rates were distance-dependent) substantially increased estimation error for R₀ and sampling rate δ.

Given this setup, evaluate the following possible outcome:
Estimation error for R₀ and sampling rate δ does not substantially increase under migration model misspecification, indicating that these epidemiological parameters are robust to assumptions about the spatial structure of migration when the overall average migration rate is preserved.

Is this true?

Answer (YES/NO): YES